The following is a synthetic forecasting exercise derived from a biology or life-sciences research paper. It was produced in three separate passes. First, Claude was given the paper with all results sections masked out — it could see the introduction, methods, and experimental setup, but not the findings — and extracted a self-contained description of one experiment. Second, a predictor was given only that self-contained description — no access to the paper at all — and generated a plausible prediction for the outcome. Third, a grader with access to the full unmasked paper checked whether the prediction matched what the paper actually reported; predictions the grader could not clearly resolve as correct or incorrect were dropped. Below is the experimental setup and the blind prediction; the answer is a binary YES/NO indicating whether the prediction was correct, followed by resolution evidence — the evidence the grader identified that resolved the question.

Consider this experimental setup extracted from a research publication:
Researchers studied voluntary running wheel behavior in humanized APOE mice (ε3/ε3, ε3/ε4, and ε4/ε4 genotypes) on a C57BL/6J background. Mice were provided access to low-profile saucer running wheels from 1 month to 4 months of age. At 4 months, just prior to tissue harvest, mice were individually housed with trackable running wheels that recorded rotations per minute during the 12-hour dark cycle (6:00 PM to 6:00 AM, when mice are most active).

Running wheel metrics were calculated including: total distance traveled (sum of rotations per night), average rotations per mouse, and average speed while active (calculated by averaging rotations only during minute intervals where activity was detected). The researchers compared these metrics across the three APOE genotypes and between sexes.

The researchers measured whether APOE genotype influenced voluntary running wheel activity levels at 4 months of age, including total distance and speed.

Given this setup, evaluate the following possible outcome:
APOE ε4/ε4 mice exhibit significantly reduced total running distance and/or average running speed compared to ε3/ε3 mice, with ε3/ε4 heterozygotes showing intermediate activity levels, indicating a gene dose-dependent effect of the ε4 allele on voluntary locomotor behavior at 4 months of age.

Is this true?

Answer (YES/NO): NO